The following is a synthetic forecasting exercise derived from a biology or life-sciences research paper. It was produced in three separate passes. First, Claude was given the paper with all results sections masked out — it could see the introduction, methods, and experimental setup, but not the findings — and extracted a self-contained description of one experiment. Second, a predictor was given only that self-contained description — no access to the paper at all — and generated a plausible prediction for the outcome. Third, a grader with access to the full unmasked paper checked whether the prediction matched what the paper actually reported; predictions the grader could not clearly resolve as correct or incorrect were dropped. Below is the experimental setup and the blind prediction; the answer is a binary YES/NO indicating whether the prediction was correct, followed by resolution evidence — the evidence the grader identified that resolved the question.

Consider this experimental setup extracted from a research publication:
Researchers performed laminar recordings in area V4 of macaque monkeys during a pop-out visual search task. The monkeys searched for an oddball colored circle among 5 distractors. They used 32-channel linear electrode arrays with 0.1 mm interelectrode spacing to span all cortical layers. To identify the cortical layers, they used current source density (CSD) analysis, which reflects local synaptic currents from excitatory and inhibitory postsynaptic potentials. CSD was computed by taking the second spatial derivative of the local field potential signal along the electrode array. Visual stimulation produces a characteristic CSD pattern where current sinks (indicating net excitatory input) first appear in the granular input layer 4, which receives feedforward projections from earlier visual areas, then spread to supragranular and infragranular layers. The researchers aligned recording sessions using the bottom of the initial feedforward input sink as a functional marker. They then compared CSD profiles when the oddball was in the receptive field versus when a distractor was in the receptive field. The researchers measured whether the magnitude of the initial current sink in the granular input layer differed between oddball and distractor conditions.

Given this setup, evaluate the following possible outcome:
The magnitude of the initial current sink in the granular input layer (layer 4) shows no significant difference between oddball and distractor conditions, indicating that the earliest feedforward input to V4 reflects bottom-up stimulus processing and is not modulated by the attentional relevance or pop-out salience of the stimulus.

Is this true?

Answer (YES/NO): NO